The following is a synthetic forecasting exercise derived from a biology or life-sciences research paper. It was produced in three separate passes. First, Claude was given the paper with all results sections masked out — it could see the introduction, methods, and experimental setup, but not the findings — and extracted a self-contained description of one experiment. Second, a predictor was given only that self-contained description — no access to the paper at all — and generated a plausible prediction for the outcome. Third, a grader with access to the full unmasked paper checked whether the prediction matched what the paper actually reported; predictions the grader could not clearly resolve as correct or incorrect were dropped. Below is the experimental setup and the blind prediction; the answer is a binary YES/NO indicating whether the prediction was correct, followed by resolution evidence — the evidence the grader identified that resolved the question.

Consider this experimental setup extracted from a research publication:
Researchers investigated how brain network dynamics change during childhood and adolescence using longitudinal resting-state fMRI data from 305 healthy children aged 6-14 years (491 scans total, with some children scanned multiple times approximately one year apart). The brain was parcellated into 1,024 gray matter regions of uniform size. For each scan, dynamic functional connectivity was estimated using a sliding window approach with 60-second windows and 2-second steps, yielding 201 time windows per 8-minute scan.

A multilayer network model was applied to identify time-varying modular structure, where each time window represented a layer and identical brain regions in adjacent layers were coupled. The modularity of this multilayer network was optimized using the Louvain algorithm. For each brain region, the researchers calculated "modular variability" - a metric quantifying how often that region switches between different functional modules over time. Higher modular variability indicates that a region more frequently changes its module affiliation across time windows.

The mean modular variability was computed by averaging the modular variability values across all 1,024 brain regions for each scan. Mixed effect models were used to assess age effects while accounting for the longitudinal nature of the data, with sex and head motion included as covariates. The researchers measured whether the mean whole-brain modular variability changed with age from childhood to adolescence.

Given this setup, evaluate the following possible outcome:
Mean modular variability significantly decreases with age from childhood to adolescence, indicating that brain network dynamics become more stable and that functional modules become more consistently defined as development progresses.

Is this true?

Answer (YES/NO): YES